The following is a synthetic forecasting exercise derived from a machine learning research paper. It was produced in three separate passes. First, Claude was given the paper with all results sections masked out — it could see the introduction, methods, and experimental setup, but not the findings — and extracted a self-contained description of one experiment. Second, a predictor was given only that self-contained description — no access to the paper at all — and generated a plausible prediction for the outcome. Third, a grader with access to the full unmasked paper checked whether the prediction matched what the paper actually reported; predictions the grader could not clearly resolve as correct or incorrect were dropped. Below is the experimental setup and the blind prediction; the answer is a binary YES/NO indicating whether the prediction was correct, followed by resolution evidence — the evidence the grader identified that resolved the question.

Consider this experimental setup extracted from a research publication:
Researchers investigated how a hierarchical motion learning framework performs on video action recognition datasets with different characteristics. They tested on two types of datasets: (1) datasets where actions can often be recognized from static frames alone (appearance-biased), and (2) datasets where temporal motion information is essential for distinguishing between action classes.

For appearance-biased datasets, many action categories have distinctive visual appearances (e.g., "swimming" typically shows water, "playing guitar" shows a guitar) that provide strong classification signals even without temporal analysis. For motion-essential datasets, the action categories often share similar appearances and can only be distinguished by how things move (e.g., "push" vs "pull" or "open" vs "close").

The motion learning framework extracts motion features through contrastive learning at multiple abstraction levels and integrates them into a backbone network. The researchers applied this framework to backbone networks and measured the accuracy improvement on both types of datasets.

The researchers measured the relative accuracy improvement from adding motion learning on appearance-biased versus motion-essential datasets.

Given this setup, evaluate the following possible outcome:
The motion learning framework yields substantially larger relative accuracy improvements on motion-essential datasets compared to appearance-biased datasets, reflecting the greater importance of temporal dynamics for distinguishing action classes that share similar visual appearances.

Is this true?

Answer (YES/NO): NO